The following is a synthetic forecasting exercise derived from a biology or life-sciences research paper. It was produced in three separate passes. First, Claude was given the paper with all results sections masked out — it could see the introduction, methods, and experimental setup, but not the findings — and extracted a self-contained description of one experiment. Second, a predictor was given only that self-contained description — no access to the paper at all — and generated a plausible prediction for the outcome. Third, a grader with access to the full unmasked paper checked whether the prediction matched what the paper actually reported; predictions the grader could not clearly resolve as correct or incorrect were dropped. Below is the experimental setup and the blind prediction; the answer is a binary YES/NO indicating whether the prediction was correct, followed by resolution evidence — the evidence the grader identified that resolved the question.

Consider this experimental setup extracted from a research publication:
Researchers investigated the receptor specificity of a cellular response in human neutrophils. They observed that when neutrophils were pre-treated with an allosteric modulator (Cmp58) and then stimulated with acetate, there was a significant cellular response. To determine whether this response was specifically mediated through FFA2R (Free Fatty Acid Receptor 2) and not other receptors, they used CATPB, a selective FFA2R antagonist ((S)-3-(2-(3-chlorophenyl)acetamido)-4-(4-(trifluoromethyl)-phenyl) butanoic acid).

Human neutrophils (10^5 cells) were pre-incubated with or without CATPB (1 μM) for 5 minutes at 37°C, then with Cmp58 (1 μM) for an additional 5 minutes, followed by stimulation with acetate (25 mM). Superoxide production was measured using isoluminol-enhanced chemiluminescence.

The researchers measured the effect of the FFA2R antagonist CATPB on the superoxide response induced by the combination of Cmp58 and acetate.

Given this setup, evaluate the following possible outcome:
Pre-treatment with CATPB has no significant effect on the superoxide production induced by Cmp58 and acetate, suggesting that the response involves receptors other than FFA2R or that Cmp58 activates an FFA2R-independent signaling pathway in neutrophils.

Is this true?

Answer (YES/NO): NO